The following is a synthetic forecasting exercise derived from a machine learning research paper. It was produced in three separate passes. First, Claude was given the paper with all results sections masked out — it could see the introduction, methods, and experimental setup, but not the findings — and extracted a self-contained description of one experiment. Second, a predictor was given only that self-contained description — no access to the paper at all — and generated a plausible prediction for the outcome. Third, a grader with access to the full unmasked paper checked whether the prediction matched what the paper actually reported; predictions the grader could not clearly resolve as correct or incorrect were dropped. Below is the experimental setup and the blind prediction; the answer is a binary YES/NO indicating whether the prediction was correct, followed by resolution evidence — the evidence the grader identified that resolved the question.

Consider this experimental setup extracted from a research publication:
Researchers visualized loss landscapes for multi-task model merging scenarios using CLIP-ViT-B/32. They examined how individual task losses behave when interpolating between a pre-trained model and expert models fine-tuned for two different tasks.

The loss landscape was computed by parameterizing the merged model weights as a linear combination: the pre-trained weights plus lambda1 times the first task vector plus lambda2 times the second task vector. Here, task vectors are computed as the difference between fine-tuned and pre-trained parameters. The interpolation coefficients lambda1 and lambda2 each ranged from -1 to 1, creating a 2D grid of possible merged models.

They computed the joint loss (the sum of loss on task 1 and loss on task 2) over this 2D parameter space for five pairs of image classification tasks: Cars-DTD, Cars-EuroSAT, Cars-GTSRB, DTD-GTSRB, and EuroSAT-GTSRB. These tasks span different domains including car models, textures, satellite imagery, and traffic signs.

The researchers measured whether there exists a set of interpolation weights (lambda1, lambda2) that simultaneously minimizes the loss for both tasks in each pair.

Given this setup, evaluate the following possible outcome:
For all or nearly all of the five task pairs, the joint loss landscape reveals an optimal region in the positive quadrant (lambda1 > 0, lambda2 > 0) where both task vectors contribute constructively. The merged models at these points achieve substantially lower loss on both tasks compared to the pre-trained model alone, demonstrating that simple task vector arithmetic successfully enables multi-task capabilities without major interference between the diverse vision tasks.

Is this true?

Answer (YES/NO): NO